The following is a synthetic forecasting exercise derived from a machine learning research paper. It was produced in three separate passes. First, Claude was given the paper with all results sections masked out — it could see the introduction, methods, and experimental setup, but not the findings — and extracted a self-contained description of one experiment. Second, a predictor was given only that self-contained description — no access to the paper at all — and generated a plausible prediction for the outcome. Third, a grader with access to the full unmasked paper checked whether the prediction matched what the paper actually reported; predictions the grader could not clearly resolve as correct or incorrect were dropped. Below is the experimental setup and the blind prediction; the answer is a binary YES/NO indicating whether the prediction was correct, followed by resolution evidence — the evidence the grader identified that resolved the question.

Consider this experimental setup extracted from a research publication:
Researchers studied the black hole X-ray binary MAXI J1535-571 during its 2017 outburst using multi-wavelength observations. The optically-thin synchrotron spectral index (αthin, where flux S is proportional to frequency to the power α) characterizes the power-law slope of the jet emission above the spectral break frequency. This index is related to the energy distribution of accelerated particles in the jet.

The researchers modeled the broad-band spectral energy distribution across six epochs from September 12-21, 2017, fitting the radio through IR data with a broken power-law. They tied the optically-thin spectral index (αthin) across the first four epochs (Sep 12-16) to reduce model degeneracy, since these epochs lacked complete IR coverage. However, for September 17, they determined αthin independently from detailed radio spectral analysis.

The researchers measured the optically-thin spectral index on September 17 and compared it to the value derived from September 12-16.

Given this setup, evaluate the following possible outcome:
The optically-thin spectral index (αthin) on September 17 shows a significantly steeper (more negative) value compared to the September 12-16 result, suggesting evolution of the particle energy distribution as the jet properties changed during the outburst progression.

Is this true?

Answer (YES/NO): NO